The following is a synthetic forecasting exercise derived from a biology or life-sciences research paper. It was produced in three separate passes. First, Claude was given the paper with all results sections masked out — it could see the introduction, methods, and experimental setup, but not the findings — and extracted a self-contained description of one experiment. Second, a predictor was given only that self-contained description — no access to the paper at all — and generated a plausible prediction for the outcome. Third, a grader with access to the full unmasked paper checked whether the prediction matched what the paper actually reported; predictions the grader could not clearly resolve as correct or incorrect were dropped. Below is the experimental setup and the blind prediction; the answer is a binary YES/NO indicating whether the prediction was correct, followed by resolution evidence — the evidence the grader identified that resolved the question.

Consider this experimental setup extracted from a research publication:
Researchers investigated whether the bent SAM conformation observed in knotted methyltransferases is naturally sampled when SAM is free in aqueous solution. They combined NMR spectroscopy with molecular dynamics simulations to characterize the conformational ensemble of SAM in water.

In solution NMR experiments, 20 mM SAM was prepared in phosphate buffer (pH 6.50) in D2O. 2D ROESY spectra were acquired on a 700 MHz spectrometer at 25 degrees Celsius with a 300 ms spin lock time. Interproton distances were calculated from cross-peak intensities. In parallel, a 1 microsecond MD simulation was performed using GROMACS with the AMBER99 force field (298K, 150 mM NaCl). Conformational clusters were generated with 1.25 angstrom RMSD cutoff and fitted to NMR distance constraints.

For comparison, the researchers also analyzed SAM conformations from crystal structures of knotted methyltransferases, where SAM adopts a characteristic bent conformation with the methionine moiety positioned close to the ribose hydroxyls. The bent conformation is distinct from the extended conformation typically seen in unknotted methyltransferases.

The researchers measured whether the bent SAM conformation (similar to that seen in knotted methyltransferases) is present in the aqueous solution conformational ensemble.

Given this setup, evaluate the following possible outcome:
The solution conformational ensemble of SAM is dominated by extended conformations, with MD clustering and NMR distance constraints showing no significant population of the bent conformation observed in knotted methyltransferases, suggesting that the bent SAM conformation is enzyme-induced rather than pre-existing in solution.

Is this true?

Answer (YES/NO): YES